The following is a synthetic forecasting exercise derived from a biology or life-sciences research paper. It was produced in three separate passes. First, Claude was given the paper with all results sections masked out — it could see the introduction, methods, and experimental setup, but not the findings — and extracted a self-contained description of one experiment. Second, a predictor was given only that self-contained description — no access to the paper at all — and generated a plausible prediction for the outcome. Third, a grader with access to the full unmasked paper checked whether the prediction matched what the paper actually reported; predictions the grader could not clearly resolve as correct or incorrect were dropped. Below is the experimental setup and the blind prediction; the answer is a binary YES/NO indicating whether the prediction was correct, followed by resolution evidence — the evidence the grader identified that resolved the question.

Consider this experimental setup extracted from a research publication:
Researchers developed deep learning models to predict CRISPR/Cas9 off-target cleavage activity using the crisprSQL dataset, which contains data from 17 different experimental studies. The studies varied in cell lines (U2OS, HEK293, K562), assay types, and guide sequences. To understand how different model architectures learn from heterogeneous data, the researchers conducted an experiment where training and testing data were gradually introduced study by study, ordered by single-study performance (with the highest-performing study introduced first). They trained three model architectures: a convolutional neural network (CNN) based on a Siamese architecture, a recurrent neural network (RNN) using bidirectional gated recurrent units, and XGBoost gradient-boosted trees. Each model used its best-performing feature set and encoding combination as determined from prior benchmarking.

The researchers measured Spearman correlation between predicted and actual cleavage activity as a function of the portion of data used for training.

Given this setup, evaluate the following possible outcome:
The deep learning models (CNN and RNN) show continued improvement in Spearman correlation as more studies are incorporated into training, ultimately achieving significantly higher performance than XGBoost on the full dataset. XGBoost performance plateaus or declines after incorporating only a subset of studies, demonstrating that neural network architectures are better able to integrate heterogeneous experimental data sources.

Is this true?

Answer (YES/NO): NO